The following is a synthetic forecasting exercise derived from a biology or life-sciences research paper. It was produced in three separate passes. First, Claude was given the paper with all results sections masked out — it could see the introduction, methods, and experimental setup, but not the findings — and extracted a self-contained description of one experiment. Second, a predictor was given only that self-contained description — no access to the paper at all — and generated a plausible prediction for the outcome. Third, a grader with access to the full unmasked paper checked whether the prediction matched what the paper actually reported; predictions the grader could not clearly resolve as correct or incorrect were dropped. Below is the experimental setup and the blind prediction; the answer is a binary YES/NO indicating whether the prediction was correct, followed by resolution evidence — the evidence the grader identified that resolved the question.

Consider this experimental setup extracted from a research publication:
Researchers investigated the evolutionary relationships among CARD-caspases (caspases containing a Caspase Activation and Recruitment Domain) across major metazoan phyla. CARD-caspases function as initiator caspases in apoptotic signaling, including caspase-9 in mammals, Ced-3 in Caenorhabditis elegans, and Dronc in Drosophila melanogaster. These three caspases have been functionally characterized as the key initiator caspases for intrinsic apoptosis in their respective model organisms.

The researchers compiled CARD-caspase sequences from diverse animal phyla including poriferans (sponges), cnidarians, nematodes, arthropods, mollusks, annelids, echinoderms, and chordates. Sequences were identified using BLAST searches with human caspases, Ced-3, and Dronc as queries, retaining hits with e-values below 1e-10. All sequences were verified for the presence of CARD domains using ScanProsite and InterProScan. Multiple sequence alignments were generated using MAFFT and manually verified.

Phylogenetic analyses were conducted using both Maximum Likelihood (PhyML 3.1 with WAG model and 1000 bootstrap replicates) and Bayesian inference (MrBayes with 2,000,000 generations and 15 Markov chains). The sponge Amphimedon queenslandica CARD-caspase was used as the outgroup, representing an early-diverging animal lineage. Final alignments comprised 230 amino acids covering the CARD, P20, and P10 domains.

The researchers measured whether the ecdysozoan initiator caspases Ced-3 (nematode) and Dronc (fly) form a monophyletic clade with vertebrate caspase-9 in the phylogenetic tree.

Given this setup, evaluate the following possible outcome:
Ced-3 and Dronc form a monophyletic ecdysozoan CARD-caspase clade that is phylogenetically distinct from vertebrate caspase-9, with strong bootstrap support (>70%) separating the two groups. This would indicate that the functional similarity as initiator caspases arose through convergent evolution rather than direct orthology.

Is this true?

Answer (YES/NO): YES